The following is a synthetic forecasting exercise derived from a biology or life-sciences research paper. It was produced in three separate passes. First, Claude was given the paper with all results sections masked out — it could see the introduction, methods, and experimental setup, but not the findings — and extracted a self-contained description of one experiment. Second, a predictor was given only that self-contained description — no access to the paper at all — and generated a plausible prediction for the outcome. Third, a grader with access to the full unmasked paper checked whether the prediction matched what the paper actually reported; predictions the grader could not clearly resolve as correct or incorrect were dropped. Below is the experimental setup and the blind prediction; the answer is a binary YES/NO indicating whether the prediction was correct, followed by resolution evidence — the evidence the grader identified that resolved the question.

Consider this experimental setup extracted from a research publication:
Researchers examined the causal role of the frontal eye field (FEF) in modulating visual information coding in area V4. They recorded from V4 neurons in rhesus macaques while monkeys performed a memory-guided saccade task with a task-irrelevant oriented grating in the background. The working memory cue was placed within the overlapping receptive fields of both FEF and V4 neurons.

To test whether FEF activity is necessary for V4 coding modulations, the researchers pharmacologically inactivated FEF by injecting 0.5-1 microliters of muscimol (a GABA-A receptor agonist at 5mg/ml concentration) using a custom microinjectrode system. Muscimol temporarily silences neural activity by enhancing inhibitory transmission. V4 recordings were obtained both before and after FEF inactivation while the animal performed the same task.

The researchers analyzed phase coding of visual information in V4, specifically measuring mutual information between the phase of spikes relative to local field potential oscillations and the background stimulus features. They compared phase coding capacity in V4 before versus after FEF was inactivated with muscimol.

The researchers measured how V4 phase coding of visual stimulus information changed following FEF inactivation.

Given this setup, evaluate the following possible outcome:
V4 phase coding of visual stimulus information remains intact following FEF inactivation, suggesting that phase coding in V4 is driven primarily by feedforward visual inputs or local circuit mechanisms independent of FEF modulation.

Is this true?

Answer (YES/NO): NO